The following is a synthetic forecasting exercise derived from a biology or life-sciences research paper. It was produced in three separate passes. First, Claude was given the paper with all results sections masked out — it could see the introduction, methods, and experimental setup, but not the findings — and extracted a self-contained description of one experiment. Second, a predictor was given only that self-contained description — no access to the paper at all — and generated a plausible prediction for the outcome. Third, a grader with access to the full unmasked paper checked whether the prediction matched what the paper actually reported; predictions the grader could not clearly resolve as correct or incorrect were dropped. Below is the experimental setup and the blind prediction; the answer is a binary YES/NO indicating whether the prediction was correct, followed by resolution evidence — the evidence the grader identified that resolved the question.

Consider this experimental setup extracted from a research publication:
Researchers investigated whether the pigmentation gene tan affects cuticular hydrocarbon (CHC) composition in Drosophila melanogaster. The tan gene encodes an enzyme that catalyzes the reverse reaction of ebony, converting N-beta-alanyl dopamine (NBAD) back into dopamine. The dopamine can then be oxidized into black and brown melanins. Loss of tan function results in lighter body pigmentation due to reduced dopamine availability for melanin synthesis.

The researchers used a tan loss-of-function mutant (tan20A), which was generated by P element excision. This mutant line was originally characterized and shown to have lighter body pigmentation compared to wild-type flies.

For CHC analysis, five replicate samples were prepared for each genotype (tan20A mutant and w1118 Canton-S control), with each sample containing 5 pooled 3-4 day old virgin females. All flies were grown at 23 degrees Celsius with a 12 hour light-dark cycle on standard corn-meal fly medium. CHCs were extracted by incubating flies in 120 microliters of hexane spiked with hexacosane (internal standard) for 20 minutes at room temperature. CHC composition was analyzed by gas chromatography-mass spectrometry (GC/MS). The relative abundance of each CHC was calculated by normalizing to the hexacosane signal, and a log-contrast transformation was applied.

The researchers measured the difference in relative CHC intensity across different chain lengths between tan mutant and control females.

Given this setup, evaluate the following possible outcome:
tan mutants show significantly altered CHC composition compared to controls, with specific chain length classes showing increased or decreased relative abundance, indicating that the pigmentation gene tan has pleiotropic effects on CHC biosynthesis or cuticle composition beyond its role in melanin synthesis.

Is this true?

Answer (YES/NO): YES